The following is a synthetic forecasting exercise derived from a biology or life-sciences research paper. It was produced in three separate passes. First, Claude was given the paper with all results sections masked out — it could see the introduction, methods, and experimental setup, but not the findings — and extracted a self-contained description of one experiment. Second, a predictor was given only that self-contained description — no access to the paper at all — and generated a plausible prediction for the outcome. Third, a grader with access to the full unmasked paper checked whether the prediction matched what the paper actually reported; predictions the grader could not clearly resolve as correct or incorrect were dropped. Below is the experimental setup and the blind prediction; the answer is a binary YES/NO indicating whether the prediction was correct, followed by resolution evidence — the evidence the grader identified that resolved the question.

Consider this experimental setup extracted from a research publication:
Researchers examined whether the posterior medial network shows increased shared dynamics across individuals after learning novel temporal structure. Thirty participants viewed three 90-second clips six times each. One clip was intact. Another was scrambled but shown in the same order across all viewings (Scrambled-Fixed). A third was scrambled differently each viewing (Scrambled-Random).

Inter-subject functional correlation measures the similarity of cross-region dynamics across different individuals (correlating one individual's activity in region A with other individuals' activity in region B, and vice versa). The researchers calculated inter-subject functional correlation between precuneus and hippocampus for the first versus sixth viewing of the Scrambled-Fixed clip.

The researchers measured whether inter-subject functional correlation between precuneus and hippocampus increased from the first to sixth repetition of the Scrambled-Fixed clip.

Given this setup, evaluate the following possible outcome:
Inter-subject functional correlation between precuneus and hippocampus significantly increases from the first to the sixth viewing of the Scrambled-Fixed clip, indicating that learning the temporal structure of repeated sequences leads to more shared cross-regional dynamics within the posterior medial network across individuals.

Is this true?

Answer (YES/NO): NO